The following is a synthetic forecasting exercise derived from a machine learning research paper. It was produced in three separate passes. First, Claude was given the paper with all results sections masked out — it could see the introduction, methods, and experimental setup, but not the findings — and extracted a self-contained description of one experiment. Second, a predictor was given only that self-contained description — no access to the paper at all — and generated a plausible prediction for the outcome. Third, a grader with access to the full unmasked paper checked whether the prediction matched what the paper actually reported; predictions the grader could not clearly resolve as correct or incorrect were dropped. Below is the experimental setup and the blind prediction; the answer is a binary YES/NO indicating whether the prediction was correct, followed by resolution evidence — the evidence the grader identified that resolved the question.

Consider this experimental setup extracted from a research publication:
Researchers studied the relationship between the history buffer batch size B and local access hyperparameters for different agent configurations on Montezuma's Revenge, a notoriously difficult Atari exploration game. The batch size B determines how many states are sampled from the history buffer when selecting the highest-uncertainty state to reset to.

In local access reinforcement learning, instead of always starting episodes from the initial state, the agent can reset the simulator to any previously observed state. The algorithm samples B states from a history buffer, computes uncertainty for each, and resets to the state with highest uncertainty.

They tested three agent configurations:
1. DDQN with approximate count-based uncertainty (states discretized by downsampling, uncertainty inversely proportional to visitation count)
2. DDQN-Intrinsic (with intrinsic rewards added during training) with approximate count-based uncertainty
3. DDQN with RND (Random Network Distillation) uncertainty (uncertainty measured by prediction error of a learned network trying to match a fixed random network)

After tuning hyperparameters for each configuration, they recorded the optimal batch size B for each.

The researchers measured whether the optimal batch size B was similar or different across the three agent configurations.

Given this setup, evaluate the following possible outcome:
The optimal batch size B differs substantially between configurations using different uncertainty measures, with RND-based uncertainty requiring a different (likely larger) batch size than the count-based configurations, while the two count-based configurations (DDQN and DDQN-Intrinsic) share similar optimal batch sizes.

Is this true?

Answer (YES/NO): YES